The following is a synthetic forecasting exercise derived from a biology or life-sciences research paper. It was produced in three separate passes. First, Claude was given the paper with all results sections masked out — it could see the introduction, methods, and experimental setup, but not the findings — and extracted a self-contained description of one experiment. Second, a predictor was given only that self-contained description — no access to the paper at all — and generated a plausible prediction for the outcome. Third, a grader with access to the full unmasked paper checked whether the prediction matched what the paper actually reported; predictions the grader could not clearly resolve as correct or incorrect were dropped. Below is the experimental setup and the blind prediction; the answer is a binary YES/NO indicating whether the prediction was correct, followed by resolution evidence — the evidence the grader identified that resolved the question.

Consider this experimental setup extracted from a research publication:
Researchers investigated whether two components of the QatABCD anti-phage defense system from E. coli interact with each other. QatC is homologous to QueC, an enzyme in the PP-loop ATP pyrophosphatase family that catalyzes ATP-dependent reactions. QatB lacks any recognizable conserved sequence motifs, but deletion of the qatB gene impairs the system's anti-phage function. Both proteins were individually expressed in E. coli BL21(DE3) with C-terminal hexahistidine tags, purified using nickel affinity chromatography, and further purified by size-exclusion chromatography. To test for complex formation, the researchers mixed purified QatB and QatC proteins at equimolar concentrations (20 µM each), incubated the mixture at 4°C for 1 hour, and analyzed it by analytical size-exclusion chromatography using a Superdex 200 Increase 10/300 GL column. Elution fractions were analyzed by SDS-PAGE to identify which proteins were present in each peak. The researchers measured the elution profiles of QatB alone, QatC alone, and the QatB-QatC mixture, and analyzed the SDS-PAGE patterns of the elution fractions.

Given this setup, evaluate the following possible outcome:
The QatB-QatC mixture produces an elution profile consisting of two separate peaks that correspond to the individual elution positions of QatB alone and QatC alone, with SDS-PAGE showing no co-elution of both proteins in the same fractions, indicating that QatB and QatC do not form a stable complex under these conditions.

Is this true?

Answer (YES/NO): NO